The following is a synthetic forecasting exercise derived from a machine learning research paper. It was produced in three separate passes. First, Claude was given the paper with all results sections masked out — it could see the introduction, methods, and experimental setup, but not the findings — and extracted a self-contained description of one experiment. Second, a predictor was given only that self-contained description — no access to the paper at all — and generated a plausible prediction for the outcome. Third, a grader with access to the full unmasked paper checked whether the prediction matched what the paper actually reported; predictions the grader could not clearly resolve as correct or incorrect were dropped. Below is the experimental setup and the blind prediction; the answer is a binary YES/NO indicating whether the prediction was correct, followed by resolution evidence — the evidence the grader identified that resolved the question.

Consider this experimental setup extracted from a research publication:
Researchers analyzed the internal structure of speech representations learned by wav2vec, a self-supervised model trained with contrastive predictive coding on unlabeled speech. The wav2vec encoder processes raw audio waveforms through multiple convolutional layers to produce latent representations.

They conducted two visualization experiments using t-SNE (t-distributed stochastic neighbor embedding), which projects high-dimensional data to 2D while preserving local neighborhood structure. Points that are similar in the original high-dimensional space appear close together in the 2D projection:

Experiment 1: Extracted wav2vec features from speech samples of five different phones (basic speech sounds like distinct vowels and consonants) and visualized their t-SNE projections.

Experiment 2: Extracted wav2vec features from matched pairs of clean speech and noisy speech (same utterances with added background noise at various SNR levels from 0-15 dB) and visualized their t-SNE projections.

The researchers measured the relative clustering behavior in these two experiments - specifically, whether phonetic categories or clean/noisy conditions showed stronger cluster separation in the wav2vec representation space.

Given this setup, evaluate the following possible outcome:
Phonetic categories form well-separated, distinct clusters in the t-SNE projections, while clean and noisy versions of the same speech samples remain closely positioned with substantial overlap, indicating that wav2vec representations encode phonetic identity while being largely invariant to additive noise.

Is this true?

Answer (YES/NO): NO